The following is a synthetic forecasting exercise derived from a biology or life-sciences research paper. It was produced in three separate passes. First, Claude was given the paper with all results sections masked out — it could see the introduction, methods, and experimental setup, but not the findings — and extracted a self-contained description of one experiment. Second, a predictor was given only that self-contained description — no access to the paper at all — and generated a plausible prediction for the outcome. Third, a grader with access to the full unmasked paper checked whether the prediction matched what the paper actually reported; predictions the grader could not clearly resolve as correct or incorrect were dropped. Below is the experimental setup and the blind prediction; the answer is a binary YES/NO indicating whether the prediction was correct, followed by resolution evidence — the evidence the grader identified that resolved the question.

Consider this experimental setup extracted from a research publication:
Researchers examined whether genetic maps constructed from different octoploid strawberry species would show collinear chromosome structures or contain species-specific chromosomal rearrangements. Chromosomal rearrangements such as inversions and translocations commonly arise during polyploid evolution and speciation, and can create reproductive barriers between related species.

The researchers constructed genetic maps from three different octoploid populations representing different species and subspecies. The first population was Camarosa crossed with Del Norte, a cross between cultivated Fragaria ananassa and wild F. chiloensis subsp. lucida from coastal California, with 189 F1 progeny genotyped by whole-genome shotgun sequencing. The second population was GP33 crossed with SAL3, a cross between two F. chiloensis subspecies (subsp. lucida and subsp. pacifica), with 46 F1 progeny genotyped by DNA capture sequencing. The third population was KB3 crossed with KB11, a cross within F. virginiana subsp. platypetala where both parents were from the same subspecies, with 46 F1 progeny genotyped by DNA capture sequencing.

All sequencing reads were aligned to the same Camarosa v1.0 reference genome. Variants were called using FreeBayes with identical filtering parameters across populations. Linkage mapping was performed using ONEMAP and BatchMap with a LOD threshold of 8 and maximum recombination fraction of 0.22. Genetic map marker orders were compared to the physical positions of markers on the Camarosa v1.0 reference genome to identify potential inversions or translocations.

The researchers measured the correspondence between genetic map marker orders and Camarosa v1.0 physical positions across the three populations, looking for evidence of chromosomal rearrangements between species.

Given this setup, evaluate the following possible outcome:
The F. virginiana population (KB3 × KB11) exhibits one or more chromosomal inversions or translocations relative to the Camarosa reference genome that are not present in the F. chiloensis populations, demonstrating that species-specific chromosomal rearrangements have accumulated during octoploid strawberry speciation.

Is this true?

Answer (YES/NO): NO